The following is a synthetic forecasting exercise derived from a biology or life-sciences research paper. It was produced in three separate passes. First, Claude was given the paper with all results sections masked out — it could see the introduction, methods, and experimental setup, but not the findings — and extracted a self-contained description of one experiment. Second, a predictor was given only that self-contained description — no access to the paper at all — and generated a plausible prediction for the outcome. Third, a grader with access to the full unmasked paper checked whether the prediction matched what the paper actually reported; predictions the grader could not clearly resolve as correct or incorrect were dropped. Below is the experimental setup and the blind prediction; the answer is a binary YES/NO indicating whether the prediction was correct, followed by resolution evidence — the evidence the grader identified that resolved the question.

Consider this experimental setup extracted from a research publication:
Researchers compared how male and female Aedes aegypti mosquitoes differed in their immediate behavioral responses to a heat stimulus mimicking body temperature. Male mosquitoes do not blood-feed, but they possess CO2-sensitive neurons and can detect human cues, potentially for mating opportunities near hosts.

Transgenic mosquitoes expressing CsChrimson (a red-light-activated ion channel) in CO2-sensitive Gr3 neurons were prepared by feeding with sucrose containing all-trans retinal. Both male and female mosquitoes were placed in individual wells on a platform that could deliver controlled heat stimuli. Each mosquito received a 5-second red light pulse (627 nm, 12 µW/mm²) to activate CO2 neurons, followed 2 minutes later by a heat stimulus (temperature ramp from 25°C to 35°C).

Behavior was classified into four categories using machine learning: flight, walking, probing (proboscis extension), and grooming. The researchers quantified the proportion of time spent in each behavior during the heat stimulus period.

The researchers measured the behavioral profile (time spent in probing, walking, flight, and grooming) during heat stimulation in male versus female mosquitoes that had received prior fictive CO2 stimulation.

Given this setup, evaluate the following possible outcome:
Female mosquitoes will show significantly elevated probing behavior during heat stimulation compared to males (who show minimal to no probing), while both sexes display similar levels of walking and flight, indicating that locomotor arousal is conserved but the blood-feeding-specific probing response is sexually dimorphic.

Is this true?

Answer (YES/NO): NO